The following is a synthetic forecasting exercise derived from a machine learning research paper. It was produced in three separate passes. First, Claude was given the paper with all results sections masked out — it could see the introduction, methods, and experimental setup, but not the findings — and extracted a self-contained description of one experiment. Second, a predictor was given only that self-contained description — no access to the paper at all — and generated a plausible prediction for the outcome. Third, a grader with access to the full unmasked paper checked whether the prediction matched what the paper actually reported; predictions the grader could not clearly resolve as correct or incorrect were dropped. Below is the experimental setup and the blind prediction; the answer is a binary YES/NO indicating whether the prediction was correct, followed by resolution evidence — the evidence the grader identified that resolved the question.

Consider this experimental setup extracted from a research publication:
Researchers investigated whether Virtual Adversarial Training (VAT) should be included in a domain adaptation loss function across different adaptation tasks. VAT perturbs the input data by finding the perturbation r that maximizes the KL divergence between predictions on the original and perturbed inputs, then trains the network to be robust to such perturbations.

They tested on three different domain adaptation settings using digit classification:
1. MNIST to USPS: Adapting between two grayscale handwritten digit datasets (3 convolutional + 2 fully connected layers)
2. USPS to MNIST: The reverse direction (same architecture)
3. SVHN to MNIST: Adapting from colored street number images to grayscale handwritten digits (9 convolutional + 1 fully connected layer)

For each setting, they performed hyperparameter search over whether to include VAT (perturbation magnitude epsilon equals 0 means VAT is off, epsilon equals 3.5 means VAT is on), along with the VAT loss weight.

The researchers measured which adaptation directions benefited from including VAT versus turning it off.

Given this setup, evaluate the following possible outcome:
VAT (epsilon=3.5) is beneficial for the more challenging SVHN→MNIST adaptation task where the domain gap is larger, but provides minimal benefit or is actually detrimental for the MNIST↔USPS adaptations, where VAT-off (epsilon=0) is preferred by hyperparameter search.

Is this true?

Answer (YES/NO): NO